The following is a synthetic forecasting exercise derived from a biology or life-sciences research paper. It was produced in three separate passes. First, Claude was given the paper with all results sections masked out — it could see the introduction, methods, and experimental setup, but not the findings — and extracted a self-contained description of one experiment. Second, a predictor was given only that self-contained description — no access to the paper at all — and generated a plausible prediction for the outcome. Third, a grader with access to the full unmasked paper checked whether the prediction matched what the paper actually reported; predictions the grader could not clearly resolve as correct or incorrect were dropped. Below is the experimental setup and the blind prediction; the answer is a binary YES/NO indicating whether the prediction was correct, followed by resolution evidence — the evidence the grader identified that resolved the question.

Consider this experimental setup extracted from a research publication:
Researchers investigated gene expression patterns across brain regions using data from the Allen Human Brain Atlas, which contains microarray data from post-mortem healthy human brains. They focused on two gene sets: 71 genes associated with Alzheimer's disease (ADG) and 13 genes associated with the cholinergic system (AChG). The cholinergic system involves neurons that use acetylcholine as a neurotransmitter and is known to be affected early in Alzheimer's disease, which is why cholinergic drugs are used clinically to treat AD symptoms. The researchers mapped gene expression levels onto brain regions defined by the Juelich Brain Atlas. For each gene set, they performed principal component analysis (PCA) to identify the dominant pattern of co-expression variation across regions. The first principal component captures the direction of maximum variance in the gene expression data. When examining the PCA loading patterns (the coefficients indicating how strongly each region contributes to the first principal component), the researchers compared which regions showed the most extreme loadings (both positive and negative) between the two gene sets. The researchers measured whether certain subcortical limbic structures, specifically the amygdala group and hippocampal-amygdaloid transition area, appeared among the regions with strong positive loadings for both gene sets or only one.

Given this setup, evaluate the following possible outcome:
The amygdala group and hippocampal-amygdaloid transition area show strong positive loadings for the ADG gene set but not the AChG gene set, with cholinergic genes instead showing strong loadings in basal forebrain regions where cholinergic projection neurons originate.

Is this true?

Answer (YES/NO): NO